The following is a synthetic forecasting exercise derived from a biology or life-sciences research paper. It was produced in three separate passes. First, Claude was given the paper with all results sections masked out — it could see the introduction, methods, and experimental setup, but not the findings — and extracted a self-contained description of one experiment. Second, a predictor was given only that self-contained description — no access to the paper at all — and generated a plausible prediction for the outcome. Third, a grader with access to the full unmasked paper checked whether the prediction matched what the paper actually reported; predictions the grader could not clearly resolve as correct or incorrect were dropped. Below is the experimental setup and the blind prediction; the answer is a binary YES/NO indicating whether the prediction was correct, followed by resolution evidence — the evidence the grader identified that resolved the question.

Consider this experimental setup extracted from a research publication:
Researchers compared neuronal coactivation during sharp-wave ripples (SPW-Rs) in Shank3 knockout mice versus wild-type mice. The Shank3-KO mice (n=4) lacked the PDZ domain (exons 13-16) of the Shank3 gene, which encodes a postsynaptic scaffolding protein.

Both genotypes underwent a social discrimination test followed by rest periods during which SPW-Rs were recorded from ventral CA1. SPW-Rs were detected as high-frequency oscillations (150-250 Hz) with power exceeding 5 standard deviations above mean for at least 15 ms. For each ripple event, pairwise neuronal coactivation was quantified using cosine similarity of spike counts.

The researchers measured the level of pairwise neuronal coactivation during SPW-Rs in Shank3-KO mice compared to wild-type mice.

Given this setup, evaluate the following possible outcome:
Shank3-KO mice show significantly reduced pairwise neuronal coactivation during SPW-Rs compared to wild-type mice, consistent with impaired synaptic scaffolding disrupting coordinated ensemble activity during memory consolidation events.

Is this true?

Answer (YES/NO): NO